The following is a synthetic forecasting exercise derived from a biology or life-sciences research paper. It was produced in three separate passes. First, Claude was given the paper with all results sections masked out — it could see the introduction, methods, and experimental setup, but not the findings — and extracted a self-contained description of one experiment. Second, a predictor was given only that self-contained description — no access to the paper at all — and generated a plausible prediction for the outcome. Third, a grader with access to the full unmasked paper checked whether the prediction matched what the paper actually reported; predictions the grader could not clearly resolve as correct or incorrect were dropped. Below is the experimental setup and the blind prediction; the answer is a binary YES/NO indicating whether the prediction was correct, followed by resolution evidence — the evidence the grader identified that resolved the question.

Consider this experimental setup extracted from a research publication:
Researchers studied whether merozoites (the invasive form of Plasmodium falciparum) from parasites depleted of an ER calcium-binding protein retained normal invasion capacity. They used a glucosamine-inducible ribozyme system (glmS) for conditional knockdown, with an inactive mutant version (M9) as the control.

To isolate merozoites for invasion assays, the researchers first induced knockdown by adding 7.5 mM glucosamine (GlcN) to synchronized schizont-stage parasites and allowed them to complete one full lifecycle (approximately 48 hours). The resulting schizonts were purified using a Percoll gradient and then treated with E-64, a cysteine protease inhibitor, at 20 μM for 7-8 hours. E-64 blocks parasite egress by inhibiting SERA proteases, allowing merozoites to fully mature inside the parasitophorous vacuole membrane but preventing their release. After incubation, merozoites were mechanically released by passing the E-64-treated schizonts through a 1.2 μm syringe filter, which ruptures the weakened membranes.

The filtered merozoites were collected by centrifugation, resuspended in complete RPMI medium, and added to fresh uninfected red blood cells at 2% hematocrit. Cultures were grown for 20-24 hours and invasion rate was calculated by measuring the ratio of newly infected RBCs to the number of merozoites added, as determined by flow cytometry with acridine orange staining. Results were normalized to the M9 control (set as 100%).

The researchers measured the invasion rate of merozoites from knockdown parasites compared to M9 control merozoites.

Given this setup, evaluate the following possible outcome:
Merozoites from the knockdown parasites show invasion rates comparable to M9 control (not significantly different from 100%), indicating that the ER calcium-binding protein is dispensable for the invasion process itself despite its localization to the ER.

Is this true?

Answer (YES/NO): NO